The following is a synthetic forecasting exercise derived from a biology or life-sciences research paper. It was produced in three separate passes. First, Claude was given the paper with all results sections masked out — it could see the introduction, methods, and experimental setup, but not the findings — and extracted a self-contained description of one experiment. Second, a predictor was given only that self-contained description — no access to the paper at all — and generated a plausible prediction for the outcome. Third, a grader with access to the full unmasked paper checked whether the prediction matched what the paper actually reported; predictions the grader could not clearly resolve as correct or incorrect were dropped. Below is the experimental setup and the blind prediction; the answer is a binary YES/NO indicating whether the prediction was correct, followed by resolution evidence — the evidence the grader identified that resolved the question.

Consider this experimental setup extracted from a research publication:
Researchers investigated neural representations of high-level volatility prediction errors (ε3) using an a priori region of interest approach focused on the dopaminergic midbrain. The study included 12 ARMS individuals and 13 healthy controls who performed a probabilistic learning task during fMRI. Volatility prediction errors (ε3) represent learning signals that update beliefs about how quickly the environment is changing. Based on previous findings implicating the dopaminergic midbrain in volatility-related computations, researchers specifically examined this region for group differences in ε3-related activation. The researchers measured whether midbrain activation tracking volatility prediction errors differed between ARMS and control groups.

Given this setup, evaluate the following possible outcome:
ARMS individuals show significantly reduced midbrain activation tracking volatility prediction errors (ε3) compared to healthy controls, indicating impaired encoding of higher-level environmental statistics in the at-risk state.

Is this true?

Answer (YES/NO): NO